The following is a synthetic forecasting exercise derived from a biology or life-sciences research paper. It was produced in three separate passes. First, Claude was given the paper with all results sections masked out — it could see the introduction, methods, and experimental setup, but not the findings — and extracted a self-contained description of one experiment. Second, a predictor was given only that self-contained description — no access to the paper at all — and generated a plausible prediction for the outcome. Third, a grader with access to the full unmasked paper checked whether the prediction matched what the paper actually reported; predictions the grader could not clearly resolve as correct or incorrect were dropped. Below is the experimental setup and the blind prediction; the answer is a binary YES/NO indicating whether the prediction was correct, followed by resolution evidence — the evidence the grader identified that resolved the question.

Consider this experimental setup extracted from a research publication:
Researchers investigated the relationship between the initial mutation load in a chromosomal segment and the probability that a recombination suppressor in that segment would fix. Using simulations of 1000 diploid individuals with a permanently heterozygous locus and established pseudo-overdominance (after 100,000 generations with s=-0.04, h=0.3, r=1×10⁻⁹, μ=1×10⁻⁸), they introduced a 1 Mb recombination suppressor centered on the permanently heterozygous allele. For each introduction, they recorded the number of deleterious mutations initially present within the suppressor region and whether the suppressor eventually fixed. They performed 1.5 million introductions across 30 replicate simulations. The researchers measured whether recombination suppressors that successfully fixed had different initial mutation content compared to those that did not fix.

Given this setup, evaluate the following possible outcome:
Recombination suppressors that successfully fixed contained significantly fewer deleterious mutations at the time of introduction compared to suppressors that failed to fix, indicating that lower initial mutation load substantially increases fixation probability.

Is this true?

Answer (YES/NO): NO